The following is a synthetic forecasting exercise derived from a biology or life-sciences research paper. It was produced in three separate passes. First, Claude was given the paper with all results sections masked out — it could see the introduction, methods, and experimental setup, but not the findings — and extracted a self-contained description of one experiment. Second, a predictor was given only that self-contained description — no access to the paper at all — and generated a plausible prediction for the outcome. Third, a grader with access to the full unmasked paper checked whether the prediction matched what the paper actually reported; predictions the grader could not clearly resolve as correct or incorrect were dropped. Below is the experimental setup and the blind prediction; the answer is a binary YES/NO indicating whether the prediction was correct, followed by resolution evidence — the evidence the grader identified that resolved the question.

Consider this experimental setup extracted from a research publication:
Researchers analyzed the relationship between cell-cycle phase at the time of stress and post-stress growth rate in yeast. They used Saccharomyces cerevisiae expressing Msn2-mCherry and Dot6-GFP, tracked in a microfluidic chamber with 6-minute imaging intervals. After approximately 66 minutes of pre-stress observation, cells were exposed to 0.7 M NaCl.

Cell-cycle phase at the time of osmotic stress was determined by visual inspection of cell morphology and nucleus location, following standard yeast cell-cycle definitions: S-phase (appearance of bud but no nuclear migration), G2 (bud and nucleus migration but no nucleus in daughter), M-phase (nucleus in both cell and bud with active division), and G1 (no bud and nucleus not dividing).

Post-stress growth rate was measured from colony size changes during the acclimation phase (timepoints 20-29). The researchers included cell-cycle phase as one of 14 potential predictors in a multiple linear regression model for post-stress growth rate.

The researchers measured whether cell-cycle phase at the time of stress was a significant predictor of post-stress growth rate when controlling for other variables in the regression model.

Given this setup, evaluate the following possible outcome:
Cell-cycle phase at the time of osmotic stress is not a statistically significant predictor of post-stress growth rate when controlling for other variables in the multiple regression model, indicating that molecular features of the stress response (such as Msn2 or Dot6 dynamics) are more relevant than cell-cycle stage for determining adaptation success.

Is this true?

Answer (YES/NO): YES